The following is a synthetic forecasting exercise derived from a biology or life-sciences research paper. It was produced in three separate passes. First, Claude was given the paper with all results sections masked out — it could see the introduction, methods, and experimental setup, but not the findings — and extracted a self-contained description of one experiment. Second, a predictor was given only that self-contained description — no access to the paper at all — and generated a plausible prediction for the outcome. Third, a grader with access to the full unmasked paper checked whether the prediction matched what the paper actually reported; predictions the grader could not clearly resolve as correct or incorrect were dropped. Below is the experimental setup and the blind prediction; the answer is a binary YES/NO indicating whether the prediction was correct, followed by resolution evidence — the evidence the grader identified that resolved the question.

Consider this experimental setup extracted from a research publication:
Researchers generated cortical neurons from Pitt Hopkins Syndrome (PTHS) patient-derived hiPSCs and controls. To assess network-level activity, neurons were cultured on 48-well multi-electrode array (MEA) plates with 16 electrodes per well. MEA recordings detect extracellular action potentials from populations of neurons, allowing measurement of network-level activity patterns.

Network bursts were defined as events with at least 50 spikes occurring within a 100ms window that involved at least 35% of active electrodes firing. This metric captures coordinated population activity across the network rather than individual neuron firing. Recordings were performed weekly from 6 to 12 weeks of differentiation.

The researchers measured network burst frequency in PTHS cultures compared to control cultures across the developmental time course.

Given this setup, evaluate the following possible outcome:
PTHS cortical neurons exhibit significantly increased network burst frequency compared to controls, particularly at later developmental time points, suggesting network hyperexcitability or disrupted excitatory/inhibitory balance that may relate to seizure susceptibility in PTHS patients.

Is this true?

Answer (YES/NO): NO